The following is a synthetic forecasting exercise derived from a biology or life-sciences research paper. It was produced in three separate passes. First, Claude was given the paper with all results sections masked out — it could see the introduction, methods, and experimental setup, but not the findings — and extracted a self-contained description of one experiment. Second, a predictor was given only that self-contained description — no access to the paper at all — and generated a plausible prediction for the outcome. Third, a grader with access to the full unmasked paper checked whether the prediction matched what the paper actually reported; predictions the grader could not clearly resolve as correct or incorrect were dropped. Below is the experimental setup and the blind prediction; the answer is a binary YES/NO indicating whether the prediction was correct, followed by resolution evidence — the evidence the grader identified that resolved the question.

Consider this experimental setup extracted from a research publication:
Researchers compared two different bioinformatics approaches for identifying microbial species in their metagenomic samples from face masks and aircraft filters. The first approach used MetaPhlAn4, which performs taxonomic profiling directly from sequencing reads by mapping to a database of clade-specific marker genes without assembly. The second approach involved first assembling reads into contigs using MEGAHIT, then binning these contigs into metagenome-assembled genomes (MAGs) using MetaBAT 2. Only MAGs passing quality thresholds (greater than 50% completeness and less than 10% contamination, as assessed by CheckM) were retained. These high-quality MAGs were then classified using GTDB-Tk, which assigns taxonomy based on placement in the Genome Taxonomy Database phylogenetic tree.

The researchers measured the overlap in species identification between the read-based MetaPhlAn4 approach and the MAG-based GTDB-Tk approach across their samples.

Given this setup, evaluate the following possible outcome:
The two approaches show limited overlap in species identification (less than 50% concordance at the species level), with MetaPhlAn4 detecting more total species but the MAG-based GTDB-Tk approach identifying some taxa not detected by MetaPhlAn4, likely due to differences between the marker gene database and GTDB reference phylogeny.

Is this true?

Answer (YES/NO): YES